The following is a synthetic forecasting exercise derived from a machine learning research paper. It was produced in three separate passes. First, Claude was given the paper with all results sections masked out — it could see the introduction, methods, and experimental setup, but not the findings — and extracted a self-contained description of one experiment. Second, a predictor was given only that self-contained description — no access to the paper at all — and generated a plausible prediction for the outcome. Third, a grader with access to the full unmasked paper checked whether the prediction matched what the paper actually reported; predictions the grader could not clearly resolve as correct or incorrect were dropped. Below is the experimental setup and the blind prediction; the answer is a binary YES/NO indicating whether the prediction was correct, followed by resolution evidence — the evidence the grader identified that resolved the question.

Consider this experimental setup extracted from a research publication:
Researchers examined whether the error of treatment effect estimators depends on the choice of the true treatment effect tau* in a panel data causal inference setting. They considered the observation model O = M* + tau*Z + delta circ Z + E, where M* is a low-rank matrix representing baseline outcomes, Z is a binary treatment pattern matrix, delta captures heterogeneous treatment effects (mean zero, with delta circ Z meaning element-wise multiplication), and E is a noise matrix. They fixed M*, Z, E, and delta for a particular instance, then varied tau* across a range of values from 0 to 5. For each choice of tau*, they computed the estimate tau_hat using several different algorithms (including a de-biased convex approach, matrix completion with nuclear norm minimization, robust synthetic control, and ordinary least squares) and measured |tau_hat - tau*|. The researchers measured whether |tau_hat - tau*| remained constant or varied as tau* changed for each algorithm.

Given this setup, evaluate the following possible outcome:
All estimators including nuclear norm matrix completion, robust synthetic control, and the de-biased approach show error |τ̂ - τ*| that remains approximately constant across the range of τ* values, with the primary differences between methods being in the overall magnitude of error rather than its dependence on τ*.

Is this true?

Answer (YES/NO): YES